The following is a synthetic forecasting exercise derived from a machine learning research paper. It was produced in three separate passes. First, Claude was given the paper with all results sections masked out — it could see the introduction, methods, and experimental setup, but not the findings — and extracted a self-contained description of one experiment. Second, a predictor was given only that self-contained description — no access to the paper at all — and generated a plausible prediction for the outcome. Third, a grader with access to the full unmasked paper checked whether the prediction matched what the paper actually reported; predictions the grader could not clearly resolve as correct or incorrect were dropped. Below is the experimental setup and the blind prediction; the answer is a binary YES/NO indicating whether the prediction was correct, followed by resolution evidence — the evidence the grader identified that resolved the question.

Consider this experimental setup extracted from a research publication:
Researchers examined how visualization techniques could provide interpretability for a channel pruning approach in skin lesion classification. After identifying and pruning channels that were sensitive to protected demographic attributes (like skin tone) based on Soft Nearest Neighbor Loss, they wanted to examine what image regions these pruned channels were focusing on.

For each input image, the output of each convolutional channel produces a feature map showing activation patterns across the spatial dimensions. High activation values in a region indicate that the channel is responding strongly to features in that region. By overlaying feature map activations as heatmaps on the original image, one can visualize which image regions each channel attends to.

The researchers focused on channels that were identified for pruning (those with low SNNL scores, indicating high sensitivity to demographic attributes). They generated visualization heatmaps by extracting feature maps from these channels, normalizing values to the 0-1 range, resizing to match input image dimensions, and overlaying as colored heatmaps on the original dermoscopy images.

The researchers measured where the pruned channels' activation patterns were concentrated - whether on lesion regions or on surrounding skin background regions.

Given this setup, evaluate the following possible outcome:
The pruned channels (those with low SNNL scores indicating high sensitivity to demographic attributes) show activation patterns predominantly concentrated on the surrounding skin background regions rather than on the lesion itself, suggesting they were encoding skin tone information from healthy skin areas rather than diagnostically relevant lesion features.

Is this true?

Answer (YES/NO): YES